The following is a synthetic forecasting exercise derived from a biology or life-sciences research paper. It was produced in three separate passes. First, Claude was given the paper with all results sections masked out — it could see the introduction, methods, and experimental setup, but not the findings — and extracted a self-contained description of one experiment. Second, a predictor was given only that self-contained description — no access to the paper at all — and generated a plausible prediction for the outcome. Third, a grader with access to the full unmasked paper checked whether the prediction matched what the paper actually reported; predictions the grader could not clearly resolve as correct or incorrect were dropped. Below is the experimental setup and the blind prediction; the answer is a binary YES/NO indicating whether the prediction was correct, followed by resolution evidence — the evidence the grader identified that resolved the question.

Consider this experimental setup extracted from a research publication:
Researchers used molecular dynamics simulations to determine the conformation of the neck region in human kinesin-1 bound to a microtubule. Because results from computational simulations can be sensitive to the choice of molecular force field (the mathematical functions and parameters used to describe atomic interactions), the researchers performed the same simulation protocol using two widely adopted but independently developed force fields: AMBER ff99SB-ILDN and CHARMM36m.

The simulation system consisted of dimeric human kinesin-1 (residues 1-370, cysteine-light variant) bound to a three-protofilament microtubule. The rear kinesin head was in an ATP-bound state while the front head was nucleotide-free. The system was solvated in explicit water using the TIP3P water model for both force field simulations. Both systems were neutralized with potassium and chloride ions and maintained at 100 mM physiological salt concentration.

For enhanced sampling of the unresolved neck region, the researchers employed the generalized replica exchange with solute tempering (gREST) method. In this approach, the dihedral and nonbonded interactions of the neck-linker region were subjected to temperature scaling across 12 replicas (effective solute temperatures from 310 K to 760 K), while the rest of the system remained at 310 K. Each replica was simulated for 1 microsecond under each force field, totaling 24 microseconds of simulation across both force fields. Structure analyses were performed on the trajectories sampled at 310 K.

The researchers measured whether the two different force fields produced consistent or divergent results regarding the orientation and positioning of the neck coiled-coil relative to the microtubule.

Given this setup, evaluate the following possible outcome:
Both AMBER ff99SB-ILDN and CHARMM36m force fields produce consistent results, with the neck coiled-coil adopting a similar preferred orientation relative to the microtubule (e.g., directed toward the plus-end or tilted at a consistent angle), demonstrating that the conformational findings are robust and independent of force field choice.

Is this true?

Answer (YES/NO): YES